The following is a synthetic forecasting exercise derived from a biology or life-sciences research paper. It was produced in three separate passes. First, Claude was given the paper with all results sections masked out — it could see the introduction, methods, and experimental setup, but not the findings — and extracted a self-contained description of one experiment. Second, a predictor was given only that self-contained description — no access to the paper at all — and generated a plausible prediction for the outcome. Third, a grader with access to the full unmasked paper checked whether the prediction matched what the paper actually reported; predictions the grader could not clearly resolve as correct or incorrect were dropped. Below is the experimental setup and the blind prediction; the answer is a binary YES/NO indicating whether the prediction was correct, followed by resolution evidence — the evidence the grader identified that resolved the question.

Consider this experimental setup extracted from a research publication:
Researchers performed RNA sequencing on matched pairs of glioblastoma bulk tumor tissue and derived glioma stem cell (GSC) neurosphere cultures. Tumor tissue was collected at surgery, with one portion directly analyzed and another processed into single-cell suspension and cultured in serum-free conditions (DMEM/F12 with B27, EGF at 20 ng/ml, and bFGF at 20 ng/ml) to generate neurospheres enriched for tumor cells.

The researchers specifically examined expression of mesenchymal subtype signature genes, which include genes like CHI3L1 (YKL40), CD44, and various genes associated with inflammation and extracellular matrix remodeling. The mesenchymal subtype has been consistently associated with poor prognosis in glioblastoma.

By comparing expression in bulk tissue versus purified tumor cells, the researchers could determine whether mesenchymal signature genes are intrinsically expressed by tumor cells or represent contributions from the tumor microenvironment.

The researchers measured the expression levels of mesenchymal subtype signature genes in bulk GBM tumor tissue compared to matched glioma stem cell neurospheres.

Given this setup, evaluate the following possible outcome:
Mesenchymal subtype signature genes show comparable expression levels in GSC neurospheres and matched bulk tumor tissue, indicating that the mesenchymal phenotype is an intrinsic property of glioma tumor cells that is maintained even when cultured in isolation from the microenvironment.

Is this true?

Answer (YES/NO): NO